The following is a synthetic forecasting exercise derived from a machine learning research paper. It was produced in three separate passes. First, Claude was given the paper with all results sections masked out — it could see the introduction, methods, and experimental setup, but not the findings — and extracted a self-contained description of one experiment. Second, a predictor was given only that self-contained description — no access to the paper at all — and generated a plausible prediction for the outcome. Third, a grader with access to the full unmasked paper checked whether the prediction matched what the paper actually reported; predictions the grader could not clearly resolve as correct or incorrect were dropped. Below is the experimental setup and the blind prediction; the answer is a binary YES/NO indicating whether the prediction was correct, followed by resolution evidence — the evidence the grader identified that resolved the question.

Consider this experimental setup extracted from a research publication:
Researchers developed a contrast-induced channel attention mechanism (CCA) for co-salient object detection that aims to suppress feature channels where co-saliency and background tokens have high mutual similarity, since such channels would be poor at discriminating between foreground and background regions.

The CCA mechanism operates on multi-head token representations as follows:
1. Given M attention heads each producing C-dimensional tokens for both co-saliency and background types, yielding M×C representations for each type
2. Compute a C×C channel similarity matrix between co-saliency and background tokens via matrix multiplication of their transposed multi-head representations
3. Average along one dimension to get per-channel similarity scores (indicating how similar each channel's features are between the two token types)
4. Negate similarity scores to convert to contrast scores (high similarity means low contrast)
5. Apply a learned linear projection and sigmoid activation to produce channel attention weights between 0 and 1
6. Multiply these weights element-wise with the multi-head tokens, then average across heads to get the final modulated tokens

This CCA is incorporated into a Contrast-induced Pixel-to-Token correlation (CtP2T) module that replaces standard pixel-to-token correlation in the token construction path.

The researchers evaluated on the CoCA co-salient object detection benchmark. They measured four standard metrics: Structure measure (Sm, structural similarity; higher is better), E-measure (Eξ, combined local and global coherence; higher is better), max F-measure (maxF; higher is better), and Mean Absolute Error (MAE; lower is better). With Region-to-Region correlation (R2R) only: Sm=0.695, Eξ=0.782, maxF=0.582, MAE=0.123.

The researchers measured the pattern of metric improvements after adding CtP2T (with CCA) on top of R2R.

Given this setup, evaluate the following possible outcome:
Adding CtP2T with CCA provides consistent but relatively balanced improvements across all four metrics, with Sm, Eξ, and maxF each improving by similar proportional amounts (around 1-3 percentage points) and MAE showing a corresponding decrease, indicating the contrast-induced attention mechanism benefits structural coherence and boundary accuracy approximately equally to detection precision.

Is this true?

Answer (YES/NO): NO